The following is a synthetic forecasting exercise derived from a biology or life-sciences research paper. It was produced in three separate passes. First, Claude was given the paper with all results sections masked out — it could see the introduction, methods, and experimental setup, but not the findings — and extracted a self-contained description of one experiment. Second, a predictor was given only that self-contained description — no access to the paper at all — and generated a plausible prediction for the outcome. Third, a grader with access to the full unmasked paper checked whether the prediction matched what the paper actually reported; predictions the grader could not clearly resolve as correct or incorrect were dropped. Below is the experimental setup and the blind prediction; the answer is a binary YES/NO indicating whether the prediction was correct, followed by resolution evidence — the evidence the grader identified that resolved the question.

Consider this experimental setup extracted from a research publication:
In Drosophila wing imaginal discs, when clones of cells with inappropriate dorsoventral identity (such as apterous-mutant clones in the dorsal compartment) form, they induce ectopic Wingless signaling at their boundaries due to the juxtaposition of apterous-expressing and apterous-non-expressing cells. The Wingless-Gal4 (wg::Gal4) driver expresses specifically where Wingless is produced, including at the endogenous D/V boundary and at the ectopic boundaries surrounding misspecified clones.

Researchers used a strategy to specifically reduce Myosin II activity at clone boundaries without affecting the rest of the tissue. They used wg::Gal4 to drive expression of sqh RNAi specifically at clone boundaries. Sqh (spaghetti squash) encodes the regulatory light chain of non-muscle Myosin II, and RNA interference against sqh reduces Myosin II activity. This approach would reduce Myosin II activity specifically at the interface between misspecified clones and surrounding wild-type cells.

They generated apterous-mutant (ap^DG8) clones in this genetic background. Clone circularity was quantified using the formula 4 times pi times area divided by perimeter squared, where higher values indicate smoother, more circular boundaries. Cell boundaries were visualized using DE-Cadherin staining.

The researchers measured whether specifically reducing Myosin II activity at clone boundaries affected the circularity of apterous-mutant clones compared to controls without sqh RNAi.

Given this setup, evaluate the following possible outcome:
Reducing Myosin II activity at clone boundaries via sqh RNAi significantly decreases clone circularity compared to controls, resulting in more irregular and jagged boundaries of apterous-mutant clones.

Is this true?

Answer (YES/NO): NO